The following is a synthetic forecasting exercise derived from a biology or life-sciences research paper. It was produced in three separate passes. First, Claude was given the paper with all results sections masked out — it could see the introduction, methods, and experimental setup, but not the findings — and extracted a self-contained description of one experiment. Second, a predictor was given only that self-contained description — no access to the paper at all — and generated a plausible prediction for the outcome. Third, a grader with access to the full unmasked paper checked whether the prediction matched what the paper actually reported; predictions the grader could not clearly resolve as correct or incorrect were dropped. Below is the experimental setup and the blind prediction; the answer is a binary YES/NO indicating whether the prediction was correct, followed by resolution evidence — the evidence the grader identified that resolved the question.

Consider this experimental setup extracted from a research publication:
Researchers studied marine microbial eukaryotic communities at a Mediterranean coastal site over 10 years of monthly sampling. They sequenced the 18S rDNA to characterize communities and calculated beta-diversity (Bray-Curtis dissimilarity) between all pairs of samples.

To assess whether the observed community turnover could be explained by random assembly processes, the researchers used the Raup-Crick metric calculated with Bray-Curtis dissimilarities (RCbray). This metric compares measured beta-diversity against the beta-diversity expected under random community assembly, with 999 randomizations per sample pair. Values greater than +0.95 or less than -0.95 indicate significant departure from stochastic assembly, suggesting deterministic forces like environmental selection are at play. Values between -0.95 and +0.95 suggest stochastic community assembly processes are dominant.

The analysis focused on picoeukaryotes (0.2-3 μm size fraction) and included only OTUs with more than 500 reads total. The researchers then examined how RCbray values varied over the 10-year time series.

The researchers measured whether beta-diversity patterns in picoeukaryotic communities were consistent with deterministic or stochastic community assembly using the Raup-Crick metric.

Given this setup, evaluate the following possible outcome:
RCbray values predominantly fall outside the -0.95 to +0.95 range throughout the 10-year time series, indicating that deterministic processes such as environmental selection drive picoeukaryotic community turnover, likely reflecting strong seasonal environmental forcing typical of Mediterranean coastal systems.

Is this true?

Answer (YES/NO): YES